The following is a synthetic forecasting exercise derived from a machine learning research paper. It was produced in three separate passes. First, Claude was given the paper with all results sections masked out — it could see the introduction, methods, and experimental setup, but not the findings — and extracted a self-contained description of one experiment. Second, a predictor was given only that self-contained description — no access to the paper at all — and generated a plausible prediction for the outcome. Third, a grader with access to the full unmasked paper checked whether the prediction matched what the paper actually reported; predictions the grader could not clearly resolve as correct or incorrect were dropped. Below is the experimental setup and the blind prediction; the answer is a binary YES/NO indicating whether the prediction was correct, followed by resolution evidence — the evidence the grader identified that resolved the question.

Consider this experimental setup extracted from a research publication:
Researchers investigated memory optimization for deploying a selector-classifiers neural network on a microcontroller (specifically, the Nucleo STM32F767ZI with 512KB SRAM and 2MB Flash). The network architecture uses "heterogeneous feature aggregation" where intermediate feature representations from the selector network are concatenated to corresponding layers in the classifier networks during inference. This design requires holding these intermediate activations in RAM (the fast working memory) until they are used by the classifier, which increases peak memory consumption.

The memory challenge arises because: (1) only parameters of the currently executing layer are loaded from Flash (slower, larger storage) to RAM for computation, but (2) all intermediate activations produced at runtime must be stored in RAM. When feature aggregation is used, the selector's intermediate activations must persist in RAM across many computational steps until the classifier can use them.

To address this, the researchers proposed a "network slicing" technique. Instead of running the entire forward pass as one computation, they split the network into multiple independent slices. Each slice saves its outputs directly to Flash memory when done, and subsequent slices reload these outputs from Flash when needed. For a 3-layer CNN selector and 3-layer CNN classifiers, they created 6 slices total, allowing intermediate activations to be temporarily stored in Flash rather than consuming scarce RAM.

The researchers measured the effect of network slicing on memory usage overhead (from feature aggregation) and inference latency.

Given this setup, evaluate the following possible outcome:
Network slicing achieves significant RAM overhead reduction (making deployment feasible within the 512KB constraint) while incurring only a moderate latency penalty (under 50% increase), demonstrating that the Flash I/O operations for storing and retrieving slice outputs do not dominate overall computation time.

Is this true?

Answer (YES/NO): YES